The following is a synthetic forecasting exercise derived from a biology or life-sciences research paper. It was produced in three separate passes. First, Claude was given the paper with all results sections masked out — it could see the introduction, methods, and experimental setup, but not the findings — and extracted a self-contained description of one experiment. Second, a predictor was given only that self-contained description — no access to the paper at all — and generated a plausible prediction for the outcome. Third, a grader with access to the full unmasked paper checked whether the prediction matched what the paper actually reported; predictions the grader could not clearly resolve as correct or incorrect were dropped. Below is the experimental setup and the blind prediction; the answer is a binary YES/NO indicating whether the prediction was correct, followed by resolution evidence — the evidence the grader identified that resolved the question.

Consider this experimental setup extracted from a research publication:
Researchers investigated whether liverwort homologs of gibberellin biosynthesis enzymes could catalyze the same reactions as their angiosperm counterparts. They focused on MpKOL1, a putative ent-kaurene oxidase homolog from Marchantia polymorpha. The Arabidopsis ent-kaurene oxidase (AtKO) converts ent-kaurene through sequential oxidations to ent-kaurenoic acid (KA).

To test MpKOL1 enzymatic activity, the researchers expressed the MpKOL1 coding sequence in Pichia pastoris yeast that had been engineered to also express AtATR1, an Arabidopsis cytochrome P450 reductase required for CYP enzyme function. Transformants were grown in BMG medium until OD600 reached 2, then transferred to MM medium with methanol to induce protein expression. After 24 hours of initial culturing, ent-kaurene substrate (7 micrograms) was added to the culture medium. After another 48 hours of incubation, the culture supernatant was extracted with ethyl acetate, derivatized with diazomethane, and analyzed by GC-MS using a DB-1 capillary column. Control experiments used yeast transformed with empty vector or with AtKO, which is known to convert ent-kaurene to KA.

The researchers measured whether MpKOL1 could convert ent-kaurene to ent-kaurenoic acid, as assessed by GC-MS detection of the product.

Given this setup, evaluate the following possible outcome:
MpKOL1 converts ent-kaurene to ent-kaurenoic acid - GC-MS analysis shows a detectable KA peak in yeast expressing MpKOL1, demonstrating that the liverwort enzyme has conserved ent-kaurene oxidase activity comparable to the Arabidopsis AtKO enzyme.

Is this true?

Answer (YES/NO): YES